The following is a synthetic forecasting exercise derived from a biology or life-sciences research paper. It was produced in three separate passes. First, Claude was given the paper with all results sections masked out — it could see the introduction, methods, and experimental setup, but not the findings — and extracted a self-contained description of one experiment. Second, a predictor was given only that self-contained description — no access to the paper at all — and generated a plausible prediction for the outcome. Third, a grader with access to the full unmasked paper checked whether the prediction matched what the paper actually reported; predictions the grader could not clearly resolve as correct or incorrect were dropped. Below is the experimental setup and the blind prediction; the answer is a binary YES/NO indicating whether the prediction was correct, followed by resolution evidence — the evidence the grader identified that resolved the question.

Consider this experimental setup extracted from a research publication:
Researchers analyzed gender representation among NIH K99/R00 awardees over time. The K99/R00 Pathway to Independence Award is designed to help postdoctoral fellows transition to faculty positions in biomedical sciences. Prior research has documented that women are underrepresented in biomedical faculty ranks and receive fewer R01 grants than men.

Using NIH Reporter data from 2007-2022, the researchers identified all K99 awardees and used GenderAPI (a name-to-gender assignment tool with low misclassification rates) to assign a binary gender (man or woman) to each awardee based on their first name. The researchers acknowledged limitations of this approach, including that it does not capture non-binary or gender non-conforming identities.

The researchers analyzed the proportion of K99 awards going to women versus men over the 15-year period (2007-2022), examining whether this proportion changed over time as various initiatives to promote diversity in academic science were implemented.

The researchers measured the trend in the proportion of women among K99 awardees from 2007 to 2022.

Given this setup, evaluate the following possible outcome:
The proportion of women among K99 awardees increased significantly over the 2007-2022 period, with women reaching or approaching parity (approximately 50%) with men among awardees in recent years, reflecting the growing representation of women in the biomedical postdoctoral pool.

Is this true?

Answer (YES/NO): NO